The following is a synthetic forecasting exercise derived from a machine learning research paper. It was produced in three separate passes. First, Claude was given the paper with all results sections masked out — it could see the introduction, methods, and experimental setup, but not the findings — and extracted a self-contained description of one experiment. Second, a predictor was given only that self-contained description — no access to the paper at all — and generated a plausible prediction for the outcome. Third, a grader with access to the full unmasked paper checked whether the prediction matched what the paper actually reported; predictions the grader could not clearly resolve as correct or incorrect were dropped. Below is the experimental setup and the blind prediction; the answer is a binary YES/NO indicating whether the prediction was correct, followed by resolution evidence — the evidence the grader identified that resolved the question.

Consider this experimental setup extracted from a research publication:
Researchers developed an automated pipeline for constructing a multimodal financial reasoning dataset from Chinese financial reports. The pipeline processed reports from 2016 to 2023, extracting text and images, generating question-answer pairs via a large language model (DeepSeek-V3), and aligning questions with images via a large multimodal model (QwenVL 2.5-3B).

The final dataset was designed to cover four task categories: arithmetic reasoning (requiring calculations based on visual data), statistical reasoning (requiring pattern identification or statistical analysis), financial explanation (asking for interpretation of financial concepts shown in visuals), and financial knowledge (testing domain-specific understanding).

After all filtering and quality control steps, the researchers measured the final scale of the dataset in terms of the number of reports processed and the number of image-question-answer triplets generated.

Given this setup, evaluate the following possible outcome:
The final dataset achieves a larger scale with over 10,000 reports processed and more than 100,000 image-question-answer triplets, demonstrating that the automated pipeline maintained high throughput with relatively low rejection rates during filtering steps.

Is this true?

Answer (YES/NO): NO